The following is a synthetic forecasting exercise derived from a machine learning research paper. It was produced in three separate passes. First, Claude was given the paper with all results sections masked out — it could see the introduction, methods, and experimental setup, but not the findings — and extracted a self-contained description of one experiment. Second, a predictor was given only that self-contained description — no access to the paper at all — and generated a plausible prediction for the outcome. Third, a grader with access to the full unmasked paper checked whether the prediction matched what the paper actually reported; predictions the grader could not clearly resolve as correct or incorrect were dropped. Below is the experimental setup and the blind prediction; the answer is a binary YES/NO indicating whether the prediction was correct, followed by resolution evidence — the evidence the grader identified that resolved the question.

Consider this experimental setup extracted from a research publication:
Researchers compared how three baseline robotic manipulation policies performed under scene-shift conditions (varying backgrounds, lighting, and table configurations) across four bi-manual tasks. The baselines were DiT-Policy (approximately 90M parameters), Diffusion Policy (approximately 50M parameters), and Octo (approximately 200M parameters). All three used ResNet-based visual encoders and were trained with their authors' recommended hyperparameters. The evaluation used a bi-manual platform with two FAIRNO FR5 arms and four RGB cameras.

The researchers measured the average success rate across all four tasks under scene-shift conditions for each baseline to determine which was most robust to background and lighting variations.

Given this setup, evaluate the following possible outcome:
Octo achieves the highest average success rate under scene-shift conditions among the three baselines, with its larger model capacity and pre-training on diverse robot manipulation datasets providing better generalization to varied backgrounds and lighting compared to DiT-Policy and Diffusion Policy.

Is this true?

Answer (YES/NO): NO